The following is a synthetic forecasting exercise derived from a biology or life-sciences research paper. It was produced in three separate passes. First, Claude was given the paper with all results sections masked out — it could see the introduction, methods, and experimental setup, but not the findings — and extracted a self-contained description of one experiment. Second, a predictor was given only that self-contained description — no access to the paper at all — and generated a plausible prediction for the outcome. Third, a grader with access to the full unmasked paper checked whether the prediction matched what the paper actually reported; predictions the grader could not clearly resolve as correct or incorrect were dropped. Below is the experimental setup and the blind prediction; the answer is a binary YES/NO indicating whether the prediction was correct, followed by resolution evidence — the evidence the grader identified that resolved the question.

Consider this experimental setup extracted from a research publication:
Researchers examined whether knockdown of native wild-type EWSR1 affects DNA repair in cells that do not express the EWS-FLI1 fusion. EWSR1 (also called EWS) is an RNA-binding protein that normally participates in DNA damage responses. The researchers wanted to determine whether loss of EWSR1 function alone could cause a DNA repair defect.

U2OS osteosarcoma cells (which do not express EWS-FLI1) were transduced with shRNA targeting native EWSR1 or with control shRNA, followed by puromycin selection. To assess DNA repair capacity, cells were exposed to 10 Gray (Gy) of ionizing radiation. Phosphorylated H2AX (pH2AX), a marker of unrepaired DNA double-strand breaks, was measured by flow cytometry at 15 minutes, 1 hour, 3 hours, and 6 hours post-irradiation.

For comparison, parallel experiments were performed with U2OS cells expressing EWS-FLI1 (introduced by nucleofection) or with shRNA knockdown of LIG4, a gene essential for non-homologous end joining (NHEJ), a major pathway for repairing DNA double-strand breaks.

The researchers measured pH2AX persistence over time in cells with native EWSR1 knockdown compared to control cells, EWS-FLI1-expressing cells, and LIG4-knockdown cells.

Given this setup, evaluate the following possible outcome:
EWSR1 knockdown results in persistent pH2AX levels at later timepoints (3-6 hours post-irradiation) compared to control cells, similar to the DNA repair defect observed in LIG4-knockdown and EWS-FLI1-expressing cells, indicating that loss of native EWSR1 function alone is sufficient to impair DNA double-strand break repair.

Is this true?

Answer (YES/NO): NO